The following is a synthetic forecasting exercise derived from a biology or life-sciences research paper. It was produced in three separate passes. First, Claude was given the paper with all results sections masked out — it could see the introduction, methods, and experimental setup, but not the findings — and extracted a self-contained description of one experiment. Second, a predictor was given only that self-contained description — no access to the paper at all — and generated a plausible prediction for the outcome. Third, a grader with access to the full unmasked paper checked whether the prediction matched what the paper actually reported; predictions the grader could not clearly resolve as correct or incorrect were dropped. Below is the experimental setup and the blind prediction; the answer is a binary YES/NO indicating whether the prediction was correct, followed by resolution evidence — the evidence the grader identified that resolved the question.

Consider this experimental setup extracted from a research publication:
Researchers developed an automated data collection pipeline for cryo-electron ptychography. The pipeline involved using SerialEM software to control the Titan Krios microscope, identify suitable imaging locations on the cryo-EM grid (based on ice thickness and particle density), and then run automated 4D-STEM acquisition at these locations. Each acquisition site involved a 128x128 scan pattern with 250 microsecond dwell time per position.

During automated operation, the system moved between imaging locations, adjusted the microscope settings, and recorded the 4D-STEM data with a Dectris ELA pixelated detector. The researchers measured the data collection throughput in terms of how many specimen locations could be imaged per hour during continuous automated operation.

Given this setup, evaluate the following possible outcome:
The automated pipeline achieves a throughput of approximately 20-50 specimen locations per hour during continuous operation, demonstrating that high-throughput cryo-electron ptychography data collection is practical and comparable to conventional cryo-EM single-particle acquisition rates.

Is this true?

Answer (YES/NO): NO